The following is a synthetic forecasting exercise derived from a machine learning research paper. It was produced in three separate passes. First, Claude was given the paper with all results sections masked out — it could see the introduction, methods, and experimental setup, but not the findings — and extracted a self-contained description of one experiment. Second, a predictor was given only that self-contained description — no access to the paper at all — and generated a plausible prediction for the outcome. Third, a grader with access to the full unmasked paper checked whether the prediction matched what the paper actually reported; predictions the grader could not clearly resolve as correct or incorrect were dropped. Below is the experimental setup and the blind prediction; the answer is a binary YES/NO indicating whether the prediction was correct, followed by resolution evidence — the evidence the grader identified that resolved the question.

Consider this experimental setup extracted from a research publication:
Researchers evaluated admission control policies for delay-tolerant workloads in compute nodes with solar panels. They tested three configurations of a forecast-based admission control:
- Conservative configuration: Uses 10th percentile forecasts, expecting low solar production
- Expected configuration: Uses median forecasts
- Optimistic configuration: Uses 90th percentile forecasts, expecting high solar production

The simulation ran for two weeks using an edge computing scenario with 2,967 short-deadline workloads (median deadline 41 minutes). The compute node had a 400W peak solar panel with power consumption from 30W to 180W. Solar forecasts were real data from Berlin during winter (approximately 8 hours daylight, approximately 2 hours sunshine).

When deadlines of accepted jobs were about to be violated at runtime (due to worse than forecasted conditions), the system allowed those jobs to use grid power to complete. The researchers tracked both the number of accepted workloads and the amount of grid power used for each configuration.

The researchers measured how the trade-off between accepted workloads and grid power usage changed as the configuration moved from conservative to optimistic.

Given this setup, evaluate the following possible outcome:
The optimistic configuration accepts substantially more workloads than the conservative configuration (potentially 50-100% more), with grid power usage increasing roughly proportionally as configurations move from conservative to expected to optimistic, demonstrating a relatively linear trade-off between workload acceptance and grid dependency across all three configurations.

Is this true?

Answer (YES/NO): NO